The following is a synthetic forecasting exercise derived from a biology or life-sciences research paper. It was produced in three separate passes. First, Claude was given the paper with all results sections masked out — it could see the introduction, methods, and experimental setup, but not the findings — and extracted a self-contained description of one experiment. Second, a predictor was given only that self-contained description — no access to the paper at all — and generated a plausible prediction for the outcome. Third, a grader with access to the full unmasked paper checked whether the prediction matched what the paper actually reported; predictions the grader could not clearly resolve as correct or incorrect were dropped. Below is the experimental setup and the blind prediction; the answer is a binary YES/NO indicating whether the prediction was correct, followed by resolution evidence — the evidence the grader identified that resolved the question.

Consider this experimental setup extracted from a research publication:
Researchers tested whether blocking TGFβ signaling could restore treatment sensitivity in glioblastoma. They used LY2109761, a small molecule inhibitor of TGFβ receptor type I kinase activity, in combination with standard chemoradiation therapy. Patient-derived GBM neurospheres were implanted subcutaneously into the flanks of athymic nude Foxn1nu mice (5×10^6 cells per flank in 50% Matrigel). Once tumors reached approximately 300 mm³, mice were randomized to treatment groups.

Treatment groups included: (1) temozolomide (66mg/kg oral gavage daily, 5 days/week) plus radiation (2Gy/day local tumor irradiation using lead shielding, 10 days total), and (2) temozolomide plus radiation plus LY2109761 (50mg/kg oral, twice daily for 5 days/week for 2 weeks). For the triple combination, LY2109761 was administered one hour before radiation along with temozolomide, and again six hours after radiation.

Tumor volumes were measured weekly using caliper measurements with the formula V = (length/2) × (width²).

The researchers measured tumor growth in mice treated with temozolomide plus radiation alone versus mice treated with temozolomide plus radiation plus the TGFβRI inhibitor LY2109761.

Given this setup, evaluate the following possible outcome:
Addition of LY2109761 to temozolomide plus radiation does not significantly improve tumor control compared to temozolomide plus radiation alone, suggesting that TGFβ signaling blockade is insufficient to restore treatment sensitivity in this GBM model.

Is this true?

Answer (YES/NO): NO